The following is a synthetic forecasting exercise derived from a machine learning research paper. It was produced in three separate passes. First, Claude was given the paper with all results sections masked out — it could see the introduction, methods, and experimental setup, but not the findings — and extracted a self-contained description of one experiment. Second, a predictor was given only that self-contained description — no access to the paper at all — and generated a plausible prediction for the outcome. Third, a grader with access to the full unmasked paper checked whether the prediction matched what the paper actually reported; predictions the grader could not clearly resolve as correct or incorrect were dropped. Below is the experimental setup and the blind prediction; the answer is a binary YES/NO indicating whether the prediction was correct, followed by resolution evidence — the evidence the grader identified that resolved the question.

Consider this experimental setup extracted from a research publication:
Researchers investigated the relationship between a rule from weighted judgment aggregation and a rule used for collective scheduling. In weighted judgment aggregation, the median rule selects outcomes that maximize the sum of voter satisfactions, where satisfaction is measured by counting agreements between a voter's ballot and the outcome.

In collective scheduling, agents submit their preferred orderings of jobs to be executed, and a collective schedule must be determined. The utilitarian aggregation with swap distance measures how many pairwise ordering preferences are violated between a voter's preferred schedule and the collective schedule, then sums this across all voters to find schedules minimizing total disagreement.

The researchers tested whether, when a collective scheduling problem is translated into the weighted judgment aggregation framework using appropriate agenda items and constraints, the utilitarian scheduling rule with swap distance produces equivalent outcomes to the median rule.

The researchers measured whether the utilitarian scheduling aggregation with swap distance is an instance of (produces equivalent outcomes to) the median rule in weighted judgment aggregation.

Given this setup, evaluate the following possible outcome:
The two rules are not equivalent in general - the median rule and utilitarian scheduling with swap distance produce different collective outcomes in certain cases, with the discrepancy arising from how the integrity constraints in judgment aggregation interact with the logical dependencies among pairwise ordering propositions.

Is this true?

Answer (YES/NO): NO